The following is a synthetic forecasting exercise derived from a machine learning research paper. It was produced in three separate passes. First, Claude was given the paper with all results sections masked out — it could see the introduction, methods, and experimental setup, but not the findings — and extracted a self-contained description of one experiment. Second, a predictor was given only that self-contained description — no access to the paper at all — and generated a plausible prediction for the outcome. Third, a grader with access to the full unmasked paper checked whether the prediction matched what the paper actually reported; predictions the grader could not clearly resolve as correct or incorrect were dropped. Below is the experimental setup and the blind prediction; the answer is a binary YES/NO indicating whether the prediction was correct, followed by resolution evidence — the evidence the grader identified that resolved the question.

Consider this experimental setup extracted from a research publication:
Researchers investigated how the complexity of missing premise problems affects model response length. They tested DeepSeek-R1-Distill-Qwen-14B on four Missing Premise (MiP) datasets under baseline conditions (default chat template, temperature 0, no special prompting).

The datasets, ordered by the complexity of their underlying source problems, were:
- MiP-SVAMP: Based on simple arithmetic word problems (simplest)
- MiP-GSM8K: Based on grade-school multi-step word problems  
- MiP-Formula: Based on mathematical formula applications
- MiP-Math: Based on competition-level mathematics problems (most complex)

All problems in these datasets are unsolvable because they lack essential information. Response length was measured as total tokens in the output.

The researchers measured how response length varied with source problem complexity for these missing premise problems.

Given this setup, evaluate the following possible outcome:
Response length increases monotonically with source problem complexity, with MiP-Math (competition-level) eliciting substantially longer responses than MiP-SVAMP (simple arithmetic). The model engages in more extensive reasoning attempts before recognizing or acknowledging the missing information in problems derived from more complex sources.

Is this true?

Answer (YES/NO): NO